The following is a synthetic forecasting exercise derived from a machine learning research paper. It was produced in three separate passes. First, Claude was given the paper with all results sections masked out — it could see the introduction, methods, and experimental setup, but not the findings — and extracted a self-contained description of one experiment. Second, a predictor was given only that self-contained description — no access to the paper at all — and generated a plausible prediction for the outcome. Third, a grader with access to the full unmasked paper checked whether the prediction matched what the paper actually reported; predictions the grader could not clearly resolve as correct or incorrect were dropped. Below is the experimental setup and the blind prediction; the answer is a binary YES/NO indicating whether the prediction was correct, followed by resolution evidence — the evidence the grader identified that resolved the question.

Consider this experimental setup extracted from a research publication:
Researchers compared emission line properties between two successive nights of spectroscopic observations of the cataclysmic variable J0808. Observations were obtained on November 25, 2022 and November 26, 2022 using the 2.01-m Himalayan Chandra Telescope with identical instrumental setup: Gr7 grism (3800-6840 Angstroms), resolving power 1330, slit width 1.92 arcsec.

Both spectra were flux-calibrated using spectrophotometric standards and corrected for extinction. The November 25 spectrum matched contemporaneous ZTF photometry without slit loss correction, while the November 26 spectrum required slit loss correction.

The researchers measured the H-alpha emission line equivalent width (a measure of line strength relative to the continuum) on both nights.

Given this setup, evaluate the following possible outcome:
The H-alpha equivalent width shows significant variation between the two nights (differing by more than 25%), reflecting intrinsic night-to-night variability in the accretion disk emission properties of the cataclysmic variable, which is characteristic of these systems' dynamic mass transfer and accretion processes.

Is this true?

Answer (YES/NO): YES